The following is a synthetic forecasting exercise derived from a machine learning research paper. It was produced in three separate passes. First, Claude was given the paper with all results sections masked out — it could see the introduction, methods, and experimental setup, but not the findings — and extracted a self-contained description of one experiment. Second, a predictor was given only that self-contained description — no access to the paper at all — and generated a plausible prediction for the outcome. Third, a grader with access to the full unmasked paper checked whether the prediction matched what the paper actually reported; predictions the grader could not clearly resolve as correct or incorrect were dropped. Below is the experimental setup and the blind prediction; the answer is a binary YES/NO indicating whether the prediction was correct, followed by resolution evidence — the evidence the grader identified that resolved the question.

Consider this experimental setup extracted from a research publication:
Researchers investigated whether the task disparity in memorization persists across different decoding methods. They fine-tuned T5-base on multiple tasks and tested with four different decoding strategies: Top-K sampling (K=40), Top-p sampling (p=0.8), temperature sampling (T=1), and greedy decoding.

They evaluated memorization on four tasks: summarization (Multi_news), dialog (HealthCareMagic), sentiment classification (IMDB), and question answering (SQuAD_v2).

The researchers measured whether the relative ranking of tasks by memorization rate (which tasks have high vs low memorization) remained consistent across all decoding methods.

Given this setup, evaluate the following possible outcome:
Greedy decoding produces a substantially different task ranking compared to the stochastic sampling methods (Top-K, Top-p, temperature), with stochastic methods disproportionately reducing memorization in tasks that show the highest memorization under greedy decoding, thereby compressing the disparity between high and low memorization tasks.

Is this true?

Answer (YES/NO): NO